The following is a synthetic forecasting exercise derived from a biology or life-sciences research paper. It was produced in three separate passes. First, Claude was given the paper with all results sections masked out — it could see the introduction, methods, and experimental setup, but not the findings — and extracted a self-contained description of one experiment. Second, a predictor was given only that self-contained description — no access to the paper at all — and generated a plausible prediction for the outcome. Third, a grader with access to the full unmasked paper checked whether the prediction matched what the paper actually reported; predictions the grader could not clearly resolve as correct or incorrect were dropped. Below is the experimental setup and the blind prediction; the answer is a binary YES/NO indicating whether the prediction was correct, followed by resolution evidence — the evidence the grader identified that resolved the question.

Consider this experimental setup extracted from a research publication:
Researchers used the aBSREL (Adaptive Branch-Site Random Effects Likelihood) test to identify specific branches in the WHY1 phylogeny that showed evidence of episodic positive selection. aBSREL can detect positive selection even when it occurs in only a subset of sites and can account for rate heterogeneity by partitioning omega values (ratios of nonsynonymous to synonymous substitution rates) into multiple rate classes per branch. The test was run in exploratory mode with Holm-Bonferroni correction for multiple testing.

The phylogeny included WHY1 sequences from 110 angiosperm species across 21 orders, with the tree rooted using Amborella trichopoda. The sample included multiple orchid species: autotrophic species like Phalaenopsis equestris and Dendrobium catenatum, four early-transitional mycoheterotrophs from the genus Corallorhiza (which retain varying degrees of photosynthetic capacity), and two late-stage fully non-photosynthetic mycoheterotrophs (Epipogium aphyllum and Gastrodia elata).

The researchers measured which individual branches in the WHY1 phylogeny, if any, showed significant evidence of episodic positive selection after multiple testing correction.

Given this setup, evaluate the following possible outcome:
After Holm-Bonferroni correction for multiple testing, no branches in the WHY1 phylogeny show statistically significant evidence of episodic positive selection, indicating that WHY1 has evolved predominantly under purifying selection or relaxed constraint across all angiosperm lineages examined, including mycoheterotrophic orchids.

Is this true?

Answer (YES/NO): NO